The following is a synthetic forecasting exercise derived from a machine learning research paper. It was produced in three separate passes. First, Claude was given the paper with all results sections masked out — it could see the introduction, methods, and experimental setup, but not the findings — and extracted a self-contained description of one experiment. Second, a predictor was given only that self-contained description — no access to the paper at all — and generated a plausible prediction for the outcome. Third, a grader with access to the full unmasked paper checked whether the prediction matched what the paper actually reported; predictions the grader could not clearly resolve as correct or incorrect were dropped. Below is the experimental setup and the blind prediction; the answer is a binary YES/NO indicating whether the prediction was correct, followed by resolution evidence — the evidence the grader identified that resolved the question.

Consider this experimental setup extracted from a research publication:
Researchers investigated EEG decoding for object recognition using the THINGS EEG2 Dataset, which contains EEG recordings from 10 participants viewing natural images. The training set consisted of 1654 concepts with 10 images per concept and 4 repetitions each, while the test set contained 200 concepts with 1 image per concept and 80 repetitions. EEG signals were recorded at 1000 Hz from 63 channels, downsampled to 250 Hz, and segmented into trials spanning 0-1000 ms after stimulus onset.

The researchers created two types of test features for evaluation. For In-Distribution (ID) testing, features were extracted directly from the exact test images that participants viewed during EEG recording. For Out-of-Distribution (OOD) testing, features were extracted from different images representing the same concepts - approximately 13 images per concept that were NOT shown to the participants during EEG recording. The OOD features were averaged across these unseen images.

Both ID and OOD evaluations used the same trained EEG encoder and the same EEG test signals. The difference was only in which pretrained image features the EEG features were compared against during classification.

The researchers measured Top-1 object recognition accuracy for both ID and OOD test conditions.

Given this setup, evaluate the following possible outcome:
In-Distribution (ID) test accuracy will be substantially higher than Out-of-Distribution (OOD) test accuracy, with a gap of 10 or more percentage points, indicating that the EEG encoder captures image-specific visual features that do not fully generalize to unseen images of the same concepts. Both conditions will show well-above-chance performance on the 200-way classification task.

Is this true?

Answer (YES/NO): NO